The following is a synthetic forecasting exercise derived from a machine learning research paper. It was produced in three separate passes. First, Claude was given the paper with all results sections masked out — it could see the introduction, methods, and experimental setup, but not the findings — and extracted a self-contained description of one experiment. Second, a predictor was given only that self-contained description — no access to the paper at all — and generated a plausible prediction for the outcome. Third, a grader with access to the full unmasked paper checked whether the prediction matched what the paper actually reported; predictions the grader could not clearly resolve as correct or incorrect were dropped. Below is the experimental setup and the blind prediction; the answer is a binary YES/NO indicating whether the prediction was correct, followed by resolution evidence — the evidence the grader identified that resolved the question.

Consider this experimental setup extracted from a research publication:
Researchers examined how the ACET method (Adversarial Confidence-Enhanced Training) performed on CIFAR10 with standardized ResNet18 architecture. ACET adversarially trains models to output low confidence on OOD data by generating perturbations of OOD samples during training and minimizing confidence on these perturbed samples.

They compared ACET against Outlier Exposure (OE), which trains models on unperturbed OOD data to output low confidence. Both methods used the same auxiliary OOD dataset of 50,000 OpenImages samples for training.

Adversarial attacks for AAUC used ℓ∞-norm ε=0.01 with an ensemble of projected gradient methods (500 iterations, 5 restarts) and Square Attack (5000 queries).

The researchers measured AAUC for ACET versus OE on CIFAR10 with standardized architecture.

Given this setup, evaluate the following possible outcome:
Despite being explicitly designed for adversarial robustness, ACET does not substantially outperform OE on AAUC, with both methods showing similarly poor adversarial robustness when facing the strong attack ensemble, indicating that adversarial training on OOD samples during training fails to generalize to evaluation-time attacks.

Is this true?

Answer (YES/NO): NO